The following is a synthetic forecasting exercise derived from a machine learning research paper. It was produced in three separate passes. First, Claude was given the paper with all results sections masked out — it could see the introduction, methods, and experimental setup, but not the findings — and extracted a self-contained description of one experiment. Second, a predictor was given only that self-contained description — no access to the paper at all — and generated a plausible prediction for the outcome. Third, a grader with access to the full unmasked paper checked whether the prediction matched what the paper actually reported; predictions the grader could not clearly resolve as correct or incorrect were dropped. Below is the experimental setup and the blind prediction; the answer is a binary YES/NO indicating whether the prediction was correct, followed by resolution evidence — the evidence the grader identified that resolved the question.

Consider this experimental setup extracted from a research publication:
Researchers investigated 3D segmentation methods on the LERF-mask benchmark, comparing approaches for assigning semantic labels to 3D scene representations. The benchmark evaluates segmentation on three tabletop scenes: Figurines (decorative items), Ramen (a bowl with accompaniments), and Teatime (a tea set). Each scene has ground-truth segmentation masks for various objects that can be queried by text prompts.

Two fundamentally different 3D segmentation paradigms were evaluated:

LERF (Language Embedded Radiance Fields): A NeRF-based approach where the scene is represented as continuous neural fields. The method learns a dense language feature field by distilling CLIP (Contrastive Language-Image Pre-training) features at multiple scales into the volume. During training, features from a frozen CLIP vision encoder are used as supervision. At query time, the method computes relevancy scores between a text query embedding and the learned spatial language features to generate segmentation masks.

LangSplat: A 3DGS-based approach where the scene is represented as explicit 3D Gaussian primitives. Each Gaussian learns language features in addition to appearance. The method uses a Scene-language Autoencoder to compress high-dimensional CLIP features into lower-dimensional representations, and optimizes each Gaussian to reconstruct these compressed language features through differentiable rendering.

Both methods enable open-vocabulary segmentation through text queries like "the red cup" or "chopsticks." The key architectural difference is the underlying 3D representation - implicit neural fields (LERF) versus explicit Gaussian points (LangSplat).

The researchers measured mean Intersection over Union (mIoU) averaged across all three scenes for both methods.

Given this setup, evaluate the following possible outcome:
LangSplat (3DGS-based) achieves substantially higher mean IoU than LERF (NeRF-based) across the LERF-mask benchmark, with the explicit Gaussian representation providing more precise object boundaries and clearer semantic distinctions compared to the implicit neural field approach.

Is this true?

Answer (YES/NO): YES